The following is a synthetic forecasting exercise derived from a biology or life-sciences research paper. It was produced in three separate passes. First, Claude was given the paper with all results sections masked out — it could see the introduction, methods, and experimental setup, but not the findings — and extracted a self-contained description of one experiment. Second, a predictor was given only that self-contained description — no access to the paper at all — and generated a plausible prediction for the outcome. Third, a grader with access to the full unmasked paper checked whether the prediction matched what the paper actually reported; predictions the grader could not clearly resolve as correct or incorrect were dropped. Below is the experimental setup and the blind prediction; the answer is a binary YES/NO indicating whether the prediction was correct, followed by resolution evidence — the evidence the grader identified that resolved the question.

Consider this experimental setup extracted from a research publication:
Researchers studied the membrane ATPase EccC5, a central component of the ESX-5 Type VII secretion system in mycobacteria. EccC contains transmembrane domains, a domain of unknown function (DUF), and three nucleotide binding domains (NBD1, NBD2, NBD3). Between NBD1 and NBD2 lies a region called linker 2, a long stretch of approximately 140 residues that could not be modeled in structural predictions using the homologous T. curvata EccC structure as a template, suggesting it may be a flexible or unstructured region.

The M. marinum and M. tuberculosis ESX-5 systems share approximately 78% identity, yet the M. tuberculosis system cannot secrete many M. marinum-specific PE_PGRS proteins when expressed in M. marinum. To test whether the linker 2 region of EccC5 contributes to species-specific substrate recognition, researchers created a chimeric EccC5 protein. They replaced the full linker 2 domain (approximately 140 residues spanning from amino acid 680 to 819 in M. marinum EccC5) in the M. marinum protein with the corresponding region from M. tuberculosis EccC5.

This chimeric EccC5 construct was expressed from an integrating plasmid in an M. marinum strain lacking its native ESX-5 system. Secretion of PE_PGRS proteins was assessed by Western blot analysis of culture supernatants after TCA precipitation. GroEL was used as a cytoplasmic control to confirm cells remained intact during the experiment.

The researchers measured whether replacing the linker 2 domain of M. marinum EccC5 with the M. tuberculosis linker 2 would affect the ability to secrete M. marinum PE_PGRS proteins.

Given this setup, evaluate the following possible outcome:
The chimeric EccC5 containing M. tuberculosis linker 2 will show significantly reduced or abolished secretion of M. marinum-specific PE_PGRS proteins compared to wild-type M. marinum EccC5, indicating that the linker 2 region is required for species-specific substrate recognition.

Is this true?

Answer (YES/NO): YES